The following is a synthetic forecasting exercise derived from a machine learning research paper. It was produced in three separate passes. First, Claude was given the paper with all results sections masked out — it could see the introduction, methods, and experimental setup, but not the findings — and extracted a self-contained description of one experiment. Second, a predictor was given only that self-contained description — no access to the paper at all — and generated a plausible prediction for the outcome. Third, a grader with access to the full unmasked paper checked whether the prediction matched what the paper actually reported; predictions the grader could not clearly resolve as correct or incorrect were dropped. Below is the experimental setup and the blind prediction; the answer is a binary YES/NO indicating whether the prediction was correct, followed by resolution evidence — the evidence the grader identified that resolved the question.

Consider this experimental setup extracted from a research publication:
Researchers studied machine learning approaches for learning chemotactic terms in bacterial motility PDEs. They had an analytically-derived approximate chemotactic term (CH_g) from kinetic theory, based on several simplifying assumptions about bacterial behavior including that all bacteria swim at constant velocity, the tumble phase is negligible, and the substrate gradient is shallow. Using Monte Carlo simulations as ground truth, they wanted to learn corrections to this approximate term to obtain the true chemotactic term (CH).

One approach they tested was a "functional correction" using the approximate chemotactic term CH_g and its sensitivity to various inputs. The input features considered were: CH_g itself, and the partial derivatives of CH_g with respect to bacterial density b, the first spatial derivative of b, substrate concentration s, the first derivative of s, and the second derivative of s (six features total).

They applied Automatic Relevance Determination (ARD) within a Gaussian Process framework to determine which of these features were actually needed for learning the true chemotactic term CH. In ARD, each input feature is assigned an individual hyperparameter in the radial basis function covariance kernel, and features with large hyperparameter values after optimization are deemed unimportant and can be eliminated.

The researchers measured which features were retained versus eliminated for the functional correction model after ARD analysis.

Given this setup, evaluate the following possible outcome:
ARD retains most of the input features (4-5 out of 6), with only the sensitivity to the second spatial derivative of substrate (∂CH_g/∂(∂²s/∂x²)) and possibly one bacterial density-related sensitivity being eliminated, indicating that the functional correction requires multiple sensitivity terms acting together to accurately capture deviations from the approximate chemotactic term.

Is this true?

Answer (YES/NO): NO